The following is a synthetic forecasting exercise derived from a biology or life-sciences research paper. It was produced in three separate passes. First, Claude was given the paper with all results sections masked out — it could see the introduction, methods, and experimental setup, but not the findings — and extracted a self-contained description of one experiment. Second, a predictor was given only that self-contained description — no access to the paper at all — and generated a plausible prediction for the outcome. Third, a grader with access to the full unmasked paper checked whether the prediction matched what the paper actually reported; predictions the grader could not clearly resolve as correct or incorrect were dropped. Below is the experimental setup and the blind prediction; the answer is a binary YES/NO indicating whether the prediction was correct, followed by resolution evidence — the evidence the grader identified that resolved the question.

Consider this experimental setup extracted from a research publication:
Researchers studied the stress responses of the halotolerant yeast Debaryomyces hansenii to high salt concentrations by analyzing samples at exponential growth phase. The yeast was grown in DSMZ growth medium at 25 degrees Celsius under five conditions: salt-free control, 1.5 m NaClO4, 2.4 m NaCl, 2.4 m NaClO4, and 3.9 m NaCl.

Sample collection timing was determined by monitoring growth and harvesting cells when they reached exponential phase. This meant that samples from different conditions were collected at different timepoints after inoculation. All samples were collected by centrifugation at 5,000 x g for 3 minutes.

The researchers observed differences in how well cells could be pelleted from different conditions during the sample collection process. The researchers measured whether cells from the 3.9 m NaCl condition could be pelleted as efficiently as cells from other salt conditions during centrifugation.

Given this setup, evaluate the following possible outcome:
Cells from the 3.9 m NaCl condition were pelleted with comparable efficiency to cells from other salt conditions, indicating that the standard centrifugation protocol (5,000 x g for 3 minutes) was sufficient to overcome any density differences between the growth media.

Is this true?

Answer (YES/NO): NO